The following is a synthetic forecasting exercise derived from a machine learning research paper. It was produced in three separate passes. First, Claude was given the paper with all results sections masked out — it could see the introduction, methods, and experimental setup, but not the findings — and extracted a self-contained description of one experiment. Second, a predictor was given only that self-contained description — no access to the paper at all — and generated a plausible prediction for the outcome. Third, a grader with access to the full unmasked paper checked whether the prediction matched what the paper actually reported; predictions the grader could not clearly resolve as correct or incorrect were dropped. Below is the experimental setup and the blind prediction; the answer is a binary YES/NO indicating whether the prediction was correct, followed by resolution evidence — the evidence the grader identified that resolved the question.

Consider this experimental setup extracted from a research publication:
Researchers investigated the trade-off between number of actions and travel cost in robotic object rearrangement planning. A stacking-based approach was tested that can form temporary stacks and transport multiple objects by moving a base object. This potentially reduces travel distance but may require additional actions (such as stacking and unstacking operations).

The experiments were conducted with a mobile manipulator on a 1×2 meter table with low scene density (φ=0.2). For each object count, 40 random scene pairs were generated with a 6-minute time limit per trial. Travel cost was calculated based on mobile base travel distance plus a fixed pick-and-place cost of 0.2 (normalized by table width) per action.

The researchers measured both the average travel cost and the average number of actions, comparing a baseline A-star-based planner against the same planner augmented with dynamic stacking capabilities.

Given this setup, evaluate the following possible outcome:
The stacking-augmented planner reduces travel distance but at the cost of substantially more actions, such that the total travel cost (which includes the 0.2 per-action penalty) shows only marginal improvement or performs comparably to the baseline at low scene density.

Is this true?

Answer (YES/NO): NO